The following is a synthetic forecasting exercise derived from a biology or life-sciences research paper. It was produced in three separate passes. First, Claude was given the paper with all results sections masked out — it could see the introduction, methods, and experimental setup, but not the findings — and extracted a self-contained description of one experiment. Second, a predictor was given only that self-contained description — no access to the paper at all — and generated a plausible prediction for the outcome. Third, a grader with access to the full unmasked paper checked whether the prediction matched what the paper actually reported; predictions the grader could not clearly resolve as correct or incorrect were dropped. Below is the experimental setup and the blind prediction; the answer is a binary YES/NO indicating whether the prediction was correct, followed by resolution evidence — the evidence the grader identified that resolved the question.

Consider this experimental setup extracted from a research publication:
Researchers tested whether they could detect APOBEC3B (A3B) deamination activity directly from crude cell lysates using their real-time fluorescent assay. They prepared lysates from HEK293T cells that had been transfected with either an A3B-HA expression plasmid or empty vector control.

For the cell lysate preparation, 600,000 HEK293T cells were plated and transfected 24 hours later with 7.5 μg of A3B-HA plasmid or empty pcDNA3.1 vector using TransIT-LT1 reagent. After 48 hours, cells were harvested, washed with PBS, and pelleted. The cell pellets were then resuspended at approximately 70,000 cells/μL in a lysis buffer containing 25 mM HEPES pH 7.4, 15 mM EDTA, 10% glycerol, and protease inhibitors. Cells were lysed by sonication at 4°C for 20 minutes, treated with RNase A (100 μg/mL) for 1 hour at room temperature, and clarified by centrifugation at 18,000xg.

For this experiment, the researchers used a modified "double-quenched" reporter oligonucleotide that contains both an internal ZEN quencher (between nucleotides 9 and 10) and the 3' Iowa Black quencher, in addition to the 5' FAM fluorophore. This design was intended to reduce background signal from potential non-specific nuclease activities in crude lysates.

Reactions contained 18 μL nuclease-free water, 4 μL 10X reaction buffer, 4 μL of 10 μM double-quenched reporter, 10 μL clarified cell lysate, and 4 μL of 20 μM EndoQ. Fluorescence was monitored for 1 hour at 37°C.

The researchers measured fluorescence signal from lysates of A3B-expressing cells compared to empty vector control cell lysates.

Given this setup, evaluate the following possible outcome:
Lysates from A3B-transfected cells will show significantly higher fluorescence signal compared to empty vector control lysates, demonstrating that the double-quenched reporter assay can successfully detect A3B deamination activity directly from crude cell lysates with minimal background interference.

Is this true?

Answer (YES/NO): YES